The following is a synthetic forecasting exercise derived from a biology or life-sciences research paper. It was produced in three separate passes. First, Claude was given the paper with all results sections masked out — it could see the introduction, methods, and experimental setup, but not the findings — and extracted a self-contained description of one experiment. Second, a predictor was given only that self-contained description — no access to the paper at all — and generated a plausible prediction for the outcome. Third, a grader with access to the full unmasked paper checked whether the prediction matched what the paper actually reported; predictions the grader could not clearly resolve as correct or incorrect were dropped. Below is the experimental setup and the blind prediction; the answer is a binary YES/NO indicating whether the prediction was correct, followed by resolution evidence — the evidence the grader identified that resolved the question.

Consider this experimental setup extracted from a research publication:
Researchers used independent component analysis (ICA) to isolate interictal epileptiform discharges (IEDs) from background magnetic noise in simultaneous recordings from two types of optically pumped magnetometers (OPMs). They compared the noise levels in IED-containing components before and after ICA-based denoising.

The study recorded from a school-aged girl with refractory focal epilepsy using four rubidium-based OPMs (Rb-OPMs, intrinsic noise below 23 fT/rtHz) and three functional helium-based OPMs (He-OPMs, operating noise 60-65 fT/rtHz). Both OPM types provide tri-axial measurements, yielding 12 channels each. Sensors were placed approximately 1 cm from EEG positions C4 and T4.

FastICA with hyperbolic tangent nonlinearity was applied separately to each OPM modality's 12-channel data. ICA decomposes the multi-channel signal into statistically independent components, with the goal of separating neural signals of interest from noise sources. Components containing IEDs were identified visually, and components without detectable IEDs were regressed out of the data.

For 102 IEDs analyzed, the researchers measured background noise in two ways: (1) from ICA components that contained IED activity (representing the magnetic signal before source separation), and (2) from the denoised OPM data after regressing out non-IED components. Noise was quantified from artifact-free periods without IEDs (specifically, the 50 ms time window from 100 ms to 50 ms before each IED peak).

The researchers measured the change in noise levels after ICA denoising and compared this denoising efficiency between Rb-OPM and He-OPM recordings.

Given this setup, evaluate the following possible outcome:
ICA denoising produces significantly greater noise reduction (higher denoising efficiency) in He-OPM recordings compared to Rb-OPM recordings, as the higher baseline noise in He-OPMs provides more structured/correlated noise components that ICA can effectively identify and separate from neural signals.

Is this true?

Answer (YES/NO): YES